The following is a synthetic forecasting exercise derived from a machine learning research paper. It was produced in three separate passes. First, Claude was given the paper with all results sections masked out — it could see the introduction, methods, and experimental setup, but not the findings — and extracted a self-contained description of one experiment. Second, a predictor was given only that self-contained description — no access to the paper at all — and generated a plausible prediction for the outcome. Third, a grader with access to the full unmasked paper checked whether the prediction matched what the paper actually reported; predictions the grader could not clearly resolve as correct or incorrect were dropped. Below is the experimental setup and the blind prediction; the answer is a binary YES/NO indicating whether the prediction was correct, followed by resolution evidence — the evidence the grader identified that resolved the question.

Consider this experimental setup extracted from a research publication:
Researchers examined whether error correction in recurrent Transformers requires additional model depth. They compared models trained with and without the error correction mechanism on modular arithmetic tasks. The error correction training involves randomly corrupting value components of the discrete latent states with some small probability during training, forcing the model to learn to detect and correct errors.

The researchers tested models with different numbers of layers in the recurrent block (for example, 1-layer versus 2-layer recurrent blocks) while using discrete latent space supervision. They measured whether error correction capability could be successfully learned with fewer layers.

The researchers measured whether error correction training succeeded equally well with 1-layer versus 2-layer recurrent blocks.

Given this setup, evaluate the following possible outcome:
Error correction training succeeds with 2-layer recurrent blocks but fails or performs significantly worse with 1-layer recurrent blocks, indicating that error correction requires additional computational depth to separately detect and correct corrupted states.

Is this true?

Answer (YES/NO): NO